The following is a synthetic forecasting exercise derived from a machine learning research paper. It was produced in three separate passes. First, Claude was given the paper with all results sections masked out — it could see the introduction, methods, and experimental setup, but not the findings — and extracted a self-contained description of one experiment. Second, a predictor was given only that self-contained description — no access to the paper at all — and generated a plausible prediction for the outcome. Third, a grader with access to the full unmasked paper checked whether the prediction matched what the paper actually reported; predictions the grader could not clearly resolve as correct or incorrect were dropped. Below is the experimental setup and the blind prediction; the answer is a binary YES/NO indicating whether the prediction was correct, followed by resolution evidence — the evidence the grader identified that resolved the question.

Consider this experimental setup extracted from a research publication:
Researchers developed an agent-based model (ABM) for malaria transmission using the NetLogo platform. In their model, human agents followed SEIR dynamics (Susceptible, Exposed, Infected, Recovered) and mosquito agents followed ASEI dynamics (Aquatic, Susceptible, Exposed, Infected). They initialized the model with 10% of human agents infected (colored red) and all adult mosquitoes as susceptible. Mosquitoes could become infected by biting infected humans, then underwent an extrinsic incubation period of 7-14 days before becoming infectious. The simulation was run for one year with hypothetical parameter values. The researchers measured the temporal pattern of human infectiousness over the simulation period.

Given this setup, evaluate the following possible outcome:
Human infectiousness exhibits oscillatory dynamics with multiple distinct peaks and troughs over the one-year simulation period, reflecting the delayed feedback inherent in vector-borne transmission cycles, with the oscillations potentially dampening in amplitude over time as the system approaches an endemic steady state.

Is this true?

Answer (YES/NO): NO